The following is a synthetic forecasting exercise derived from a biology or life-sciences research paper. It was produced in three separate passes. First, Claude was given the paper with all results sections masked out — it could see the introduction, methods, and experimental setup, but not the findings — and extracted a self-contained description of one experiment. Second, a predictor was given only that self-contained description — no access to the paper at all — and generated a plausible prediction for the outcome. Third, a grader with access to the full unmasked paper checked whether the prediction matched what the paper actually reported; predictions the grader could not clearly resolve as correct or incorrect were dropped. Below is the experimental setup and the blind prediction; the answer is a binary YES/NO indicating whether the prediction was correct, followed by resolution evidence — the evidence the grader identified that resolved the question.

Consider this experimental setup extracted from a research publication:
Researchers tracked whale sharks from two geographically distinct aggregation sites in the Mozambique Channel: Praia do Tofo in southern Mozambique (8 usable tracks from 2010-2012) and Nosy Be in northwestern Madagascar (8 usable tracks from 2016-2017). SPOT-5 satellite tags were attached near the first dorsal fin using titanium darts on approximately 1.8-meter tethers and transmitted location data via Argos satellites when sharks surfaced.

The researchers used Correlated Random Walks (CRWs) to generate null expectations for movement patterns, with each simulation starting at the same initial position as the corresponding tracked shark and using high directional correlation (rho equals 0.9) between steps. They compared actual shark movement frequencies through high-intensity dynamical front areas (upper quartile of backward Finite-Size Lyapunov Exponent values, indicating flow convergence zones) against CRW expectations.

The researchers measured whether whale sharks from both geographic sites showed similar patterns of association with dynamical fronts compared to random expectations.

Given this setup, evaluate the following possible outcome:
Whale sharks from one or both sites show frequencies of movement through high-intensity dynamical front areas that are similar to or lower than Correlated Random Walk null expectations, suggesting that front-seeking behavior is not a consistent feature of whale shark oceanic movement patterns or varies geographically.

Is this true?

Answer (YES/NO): NO